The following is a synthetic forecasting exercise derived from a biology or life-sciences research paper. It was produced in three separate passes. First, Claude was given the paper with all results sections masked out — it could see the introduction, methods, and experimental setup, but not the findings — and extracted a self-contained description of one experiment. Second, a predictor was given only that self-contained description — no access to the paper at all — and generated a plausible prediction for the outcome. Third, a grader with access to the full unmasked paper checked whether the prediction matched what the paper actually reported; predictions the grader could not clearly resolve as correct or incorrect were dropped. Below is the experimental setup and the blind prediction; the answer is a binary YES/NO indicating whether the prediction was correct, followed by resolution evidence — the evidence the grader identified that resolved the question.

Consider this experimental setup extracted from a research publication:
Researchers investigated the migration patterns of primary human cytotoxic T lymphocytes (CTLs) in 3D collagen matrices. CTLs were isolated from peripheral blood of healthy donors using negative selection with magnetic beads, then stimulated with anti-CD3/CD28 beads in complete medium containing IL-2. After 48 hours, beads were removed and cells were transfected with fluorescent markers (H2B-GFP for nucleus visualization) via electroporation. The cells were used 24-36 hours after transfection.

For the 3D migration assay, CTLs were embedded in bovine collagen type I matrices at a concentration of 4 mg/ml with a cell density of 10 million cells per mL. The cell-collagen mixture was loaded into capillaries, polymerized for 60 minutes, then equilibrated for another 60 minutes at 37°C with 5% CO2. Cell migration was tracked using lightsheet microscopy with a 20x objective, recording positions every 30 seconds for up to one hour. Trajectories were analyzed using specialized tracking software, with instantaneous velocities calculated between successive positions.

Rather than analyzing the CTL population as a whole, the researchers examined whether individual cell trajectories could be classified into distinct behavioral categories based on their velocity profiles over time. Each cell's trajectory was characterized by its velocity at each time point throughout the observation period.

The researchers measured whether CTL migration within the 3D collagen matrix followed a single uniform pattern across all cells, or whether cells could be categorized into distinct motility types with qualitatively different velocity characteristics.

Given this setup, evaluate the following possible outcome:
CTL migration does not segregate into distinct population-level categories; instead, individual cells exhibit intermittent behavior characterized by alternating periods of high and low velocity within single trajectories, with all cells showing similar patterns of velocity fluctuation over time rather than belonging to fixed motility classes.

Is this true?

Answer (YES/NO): NO